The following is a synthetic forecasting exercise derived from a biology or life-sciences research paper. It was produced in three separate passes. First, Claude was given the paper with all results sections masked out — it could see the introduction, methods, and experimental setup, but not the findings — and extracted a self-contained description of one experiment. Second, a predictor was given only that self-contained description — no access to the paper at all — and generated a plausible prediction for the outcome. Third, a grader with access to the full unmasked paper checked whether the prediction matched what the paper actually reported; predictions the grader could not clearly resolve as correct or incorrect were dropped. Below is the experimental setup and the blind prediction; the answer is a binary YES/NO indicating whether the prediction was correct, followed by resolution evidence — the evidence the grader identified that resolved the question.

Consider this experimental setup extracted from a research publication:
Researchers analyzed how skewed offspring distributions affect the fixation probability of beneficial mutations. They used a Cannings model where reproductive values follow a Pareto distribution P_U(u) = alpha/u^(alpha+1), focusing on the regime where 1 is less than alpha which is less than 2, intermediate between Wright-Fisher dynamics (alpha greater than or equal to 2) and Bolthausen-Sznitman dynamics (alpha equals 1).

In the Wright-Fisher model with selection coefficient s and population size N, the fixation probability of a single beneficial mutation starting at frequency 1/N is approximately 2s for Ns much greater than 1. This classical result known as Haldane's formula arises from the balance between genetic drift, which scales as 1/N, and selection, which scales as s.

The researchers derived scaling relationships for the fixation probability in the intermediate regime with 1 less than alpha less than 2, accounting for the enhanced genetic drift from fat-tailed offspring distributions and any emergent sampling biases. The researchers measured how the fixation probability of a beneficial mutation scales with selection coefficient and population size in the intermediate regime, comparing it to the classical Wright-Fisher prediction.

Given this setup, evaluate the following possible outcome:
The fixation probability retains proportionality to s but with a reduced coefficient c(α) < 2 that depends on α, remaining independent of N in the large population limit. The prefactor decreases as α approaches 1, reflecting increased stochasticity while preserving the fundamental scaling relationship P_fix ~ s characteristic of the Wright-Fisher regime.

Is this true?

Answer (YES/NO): NO